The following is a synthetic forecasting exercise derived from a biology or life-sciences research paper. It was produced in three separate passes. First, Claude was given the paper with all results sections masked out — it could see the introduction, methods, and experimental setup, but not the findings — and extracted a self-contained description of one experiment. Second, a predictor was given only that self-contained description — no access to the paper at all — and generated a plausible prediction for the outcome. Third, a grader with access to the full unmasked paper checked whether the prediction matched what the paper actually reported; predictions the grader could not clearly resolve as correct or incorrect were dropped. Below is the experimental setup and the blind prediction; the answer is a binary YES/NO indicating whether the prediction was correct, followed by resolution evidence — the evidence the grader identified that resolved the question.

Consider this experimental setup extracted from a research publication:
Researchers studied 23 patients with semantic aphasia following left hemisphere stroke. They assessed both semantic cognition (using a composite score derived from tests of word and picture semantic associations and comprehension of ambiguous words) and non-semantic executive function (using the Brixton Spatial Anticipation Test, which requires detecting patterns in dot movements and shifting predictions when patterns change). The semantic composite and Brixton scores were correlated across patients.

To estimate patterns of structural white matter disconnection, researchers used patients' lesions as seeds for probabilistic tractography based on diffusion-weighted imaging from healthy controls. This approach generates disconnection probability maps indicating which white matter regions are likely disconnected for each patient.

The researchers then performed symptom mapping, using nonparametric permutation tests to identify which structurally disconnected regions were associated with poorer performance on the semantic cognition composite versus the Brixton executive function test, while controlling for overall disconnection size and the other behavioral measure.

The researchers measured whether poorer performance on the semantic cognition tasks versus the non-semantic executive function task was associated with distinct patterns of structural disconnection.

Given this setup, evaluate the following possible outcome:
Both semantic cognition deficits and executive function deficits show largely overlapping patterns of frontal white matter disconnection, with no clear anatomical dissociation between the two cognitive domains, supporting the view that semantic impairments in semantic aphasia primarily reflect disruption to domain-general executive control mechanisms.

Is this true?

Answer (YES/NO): NO